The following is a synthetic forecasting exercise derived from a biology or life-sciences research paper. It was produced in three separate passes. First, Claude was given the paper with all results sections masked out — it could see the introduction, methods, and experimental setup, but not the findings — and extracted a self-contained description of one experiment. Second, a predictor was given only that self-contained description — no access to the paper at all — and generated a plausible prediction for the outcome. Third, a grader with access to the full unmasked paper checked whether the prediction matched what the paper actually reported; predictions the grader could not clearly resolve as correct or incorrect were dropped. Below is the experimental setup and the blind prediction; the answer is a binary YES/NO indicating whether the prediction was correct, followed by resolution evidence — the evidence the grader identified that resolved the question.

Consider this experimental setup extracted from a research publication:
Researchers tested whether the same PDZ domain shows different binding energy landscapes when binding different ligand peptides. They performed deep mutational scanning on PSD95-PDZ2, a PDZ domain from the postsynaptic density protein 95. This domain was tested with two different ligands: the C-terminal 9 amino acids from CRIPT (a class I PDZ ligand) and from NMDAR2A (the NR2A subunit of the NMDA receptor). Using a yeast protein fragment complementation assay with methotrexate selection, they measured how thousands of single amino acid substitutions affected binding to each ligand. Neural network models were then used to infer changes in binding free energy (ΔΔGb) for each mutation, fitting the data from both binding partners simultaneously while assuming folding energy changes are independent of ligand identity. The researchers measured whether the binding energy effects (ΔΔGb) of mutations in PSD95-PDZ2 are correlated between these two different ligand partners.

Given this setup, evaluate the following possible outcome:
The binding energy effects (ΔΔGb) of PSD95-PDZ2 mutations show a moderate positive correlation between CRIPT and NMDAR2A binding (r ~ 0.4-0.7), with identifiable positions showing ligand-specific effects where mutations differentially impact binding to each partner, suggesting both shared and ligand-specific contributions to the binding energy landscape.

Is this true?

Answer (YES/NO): NO